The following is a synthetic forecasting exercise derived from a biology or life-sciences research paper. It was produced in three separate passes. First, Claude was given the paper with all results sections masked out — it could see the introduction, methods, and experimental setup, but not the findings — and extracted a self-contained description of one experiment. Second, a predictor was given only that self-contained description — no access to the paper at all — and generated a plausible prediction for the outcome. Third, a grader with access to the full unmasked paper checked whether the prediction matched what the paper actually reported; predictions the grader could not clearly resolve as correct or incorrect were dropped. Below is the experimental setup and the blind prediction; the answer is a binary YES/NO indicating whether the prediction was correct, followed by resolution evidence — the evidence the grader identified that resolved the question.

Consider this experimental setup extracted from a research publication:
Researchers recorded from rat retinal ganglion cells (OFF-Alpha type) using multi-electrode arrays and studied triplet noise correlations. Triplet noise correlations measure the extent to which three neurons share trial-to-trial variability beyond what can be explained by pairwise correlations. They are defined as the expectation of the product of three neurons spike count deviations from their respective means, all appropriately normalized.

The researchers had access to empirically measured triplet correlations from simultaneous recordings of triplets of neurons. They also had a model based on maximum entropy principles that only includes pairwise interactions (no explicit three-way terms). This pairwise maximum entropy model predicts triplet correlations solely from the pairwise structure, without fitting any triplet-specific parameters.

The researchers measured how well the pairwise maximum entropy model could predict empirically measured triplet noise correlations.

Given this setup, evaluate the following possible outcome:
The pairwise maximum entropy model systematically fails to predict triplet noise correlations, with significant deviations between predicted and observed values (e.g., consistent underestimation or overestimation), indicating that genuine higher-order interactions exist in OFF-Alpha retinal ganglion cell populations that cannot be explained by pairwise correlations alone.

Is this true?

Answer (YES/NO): NO